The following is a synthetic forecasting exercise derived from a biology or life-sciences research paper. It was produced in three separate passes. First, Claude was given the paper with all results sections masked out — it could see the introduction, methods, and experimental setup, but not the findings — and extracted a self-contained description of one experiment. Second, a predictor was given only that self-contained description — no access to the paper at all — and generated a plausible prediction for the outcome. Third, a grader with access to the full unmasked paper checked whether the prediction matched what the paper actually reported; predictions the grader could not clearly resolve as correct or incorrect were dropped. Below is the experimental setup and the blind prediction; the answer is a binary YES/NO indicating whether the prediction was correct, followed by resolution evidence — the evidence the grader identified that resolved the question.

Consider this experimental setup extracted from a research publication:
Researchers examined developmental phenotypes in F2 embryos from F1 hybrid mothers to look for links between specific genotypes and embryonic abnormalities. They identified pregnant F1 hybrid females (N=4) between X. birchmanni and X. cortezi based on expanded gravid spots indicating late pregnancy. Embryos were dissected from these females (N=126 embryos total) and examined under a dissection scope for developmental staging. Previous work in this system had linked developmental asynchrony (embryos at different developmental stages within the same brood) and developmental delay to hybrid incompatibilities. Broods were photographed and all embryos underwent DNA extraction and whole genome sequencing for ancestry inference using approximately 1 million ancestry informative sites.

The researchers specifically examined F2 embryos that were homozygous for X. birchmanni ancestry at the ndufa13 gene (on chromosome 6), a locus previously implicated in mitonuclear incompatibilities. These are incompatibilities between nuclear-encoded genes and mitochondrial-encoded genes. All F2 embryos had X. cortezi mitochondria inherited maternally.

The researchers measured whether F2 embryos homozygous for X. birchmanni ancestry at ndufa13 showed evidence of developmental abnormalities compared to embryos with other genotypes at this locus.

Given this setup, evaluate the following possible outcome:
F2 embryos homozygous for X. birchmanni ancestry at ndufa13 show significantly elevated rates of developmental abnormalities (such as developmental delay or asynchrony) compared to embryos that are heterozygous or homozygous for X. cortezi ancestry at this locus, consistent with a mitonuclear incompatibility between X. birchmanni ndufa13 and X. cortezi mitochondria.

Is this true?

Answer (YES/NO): NO